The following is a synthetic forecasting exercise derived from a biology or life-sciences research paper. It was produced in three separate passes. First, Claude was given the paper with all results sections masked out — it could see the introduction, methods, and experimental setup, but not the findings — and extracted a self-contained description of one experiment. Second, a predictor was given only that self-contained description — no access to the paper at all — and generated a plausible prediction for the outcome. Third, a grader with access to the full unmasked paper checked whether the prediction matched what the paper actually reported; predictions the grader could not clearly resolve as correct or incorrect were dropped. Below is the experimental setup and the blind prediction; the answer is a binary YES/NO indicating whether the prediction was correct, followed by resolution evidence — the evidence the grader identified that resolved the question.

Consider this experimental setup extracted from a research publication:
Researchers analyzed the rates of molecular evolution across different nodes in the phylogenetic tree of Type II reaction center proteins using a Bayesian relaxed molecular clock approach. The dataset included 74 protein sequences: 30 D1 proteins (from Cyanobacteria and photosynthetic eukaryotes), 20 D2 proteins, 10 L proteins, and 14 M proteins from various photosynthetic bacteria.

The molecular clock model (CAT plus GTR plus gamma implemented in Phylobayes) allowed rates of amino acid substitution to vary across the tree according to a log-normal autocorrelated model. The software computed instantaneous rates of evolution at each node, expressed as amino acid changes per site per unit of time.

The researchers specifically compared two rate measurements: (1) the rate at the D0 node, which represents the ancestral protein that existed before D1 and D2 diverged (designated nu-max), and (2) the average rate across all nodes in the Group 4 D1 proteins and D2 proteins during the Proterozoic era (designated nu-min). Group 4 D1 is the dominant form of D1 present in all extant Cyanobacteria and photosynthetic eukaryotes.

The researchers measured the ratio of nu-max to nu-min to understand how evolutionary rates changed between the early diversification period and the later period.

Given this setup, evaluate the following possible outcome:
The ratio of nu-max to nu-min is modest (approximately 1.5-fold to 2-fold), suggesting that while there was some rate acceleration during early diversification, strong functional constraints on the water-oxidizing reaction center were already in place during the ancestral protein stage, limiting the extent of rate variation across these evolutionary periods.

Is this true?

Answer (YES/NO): NO